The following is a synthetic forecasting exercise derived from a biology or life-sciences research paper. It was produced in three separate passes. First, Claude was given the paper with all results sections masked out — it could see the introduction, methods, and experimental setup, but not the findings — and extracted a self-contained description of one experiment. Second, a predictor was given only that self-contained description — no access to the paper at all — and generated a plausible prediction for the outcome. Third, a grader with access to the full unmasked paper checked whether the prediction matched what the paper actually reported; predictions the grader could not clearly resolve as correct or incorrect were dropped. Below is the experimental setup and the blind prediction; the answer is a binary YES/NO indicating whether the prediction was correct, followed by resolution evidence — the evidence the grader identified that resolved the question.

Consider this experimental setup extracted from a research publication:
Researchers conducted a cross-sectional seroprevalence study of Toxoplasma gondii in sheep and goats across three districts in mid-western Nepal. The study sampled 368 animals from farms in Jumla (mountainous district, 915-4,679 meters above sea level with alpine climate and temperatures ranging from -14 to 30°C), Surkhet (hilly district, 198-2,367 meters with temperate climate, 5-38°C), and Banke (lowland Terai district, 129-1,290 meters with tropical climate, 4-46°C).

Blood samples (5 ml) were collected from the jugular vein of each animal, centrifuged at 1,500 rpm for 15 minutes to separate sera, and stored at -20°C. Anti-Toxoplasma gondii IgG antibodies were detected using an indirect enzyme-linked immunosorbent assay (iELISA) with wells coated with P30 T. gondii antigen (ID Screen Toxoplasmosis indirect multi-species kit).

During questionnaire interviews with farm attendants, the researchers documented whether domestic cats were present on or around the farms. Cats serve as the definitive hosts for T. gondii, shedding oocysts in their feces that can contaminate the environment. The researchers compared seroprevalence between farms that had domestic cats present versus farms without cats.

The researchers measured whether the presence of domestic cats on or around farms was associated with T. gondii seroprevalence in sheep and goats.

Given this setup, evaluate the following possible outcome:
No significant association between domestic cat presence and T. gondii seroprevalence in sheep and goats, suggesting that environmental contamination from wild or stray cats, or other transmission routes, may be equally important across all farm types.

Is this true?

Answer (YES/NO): NO